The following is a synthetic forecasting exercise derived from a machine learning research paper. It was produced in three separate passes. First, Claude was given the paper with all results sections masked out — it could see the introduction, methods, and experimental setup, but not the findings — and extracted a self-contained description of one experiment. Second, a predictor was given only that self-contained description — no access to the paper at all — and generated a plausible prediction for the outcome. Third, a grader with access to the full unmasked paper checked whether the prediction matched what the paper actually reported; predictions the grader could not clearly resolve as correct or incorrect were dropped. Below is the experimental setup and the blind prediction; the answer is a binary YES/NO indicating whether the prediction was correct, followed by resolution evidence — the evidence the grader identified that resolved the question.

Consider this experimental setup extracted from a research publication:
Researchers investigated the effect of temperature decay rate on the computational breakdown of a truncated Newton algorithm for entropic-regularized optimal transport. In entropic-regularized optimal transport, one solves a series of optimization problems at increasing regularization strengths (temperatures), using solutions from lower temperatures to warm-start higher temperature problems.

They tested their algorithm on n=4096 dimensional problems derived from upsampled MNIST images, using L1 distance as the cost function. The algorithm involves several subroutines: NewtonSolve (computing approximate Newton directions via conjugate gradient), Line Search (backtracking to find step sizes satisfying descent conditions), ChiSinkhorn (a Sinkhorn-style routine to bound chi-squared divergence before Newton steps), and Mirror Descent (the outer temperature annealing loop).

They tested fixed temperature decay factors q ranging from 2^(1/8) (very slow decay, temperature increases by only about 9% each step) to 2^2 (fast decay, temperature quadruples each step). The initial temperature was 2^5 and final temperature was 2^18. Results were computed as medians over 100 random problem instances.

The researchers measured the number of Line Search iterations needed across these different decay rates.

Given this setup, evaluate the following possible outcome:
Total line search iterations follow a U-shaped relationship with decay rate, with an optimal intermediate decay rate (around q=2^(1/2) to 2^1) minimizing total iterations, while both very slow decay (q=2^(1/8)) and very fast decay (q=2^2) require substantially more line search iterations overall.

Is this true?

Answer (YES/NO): NO